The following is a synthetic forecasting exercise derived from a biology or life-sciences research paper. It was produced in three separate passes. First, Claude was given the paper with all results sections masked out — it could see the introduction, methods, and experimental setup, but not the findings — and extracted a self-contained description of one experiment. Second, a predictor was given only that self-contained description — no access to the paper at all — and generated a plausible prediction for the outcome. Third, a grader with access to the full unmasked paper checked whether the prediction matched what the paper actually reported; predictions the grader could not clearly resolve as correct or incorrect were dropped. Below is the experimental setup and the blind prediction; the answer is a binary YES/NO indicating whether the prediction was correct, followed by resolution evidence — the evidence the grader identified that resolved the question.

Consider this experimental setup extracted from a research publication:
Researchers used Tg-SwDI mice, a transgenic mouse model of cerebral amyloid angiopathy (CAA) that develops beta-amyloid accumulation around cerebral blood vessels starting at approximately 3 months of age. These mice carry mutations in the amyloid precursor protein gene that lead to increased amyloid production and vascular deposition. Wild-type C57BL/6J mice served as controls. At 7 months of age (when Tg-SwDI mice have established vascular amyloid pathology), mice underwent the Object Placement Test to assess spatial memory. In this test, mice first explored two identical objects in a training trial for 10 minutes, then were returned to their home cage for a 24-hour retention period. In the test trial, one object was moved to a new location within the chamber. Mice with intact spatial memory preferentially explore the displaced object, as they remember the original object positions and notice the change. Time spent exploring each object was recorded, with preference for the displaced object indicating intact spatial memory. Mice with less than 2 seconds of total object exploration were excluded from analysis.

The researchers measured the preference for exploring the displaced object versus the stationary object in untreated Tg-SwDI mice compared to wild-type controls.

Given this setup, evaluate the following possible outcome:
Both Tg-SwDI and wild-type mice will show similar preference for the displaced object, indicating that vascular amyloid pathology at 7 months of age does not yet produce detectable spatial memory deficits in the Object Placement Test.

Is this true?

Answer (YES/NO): NO